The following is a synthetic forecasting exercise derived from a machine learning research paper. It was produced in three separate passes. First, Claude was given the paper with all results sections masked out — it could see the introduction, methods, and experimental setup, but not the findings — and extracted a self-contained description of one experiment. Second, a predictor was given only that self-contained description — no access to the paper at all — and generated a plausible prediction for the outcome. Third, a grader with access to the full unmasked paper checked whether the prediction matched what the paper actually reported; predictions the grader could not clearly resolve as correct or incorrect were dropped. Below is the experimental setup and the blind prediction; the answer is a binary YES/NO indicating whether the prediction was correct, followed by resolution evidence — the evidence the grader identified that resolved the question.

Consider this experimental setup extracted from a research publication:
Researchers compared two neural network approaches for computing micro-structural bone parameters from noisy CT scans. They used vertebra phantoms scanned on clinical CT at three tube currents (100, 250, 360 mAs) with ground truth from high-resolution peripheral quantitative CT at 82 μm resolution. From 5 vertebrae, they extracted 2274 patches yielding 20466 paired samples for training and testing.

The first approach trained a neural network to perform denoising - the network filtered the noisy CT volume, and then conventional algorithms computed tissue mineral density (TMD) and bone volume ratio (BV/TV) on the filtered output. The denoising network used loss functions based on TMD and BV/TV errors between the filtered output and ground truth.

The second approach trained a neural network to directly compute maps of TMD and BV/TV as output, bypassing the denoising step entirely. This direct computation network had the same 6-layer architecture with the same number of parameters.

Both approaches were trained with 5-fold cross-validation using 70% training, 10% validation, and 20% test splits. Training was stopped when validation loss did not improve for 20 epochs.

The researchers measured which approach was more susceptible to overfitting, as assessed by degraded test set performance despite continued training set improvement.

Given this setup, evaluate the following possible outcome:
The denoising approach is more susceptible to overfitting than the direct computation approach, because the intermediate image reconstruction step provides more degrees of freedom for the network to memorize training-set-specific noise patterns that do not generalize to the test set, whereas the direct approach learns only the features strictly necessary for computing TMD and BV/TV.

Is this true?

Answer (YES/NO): NO